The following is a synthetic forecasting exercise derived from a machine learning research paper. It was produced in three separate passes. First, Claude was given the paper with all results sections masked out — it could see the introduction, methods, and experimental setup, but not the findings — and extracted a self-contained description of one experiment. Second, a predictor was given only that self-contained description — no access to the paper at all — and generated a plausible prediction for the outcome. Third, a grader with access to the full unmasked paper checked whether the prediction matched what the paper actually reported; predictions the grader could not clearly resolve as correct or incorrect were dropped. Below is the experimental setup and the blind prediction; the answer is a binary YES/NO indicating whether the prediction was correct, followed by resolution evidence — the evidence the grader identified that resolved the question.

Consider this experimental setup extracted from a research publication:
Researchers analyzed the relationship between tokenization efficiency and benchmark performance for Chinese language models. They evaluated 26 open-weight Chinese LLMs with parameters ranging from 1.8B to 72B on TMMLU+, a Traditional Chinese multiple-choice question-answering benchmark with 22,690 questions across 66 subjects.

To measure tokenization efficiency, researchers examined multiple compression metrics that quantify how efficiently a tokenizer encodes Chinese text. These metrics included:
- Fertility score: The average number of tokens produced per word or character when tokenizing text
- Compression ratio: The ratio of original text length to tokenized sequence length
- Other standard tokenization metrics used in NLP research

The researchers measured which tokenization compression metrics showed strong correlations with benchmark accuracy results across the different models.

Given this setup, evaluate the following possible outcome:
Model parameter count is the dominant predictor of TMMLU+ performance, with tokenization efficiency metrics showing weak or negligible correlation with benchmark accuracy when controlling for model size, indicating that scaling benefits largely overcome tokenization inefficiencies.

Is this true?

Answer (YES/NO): NO